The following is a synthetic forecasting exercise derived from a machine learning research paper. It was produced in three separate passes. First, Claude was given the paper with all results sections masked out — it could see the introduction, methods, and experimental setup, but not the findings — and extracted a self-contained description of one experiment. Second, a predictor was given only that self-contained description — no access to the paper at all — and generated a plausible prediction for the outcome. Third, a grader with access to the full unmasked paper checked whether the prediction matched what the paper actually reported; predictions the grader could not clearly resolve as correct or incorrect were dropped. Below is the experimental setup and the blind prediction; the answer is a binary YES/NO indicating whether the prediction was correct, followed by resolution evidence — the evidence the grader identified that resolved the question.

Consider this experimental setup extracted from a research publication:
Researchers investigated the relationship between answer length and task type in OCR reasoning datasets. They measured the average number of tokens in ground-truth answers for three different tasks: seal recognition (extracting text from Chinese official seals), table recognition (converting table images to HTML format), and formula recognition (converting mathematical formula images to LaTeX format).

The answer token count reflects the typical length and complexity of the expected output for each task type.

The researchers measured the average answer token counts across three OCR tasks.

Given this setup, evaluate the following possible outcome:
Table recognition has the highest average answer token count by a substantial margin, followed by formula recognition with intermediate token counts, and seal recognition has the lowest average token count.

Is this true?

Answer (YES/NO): YES